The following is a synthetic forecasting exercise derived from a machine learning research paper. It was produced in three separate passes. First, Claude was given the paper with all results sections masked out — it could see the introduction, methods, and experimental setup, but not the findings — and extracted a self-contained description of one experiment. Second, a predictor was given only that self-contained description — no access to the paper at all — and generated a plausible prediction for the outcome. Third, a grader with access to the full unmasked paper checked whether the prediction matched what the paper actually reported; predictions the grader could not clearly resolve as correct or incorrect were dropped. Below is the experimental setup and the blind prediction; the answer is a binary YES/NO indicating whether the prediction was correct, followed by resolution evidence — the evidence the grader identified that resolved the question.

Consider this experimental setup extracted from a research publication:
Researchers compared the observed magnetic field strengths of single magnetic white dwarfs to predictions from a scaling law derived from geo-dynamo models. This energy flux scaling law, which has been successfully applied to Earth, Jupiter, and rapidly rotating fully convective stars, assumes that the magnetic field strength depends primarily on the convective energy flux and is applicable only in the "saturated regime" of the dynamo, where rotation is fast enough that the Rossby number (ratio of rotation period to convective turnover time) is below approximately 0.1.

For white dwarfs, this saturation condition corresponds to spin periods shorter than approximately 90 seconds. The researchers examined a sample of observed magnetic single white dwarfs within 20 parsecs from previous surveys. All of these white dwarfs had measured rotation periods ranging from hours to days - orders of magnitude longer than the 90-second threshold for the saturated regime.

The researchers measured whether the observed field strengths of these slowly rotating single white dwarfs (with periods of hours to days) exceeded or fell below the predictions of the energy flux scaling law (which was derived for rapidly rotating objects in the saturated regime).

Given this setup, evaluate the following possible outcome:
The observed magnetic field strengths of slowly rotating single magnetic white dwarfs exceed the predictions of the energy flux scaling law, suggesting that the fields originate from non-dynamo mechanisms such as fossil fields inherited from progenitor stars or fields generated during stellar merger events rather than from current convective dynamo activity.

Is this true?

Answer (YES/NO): NO